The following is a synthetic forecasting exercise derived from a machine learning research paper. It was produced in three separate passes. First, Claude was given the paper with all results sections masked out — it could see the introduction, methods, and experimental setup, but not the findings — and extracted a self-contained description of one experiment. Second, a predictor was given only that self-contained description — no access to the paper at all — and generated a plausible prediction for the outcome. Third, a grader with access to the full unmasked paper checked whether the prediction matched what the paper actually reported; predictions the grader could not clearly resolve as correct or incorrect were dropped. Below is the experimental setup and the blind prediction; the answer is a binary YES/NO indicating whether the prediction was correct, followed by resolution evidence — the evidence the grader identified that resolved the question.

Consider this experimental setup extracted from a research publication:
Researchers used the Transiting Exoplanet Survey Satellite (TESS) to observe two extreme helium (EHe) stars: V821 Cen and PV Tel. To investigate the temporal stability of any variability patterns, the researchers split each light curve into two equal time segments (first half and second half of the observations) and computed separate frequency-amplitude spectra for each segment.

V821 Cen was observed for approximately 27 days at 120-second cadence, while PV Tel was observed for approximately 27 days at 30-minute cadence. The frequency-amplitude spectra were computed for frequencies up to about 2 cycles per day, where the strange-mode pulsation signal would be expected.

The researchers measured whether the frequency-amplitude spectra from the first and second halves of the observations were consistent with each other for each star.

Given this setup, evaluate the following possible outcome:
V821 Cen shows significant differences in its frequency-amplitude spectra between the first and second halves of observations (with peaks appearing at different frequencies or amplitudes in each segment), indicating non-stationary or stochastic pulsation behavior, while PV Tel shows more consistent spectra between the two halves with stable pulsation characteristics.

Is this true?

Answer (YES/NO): NO